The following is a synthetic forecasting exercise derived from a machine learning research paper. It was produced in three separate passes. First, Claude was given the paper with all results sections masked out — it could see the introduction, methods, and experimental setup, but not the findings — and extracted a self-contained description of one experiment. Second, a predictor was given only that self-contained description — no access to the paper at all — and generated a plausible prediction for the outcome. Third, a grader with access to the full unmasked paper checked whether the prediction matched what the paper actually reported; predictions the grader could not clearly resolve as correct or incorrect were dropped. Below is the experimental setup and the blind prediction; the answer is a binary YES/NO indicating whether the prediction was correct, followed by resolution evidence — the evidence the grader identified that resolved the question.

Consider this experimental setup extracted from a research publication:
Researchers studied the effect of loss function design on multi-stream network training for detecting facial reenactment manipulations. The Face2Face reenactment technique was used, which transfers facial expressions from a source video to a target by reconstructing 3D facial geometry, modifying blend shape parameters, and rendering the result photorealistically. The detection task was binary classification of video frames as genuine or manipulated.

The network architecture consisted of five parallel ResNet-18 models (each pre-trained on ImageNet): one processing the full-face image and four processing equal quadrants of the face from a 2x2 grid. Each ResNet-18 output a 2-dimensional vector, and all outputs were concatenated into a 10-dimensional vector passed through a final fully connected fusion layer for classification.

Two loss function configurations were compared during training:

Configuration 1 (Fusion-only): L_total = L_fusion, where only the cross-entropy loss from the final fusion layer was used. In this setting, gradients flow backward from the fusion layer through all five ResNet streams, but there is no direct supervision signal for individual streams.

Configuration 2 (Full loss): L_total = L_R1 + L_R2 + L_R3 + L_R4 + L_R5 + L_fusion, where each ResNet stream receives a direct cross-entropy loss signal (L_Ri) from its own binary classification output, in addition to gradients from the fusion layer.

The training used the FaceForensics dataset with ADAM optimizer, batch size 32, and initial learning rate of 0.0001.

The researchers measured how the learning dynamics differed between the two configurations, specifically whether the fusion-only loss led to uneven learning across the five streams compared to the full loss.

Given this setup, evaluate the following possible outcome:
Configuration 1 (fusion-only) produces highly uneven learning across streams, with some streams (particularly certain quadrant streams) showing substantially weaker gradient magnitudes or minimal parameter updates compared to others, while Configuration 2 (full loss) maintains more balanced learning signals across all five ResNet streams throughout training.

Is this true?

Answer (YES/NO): YES